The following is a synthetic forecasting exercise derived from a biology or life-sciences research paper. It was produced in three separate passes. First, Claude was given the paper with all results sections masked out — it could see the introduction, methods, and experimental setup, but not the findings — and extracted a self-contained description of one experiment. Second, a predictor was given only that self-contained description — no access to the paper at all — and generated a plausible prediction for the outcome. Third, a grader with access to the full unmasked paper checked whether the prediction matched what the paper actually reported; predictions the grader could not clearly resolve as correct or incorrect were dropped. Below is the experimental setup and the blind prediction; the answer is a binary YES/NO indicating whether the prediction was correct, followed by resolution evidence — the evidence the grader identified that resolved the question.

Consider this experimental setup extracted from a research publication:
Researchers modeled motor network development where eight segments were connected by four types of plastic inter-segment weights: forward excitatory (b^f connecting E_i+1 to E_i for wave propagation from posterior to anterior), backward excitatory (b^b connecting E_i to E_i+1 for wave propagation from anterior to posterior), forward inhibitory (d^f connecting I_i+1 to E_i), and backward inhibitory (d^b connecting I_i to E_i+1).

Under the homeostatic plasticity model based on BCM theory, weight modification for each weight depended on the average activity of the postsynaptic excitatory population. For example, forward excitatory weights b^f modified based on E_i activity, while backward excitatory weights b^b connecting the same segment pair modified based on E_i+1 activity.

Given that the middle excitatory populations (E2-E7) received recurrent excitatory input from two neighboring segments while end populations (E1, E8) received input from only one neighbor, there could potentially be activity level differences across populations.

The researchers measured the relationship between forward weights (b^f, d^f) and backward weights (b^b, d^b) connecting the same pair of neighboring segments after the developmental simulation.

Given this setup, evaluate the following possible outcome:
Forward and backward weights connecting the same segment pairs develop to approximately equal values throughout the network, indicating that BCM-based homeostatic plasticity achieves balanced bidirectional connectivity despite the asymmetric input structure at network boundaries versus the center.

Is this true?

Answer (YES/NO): NO